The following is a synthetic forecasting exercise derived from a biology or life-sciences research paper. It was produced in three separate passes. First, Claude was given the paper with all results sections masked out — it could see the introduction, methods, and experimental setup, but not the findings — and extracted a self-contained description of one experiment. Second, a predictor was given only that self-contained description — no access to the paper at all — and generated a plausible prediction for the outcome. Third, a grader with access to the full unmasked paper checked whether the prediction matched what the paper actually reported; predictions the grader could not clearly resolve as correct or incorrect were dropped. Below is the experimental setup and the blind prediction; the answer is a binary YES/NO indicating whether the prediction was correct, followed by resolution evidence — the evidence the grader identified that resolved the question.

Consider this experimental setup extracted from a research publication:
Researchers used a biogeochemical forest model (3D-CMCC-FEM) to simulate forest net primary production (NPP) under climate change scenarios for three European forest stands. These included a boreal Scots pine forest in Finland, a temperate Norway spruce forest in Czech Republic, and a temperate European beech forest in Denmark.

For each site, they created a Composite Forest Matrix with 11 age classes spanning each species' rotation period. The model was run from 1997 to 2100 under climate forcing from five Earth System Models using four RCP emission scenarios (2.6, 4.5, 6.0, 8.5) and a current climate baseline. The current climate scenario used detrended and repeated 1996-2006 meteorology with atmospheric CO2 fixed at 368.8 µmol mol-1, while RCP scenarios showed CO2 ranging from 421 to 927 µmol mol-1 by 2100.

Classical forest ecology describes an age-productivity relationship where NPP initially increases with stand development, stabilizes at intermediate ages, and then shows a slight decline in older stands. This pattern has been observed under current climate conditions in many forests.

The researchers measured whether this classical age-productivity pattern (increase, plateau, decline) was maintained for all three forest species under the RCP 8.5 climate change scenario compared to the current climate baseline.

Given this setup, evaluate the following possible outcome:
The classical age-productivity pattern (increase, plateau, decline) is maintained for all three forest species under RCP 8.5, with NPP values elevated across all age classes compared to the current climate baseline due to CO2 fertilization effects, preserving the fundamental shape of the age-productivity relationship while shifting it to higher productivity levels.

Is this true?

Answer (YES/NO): NO